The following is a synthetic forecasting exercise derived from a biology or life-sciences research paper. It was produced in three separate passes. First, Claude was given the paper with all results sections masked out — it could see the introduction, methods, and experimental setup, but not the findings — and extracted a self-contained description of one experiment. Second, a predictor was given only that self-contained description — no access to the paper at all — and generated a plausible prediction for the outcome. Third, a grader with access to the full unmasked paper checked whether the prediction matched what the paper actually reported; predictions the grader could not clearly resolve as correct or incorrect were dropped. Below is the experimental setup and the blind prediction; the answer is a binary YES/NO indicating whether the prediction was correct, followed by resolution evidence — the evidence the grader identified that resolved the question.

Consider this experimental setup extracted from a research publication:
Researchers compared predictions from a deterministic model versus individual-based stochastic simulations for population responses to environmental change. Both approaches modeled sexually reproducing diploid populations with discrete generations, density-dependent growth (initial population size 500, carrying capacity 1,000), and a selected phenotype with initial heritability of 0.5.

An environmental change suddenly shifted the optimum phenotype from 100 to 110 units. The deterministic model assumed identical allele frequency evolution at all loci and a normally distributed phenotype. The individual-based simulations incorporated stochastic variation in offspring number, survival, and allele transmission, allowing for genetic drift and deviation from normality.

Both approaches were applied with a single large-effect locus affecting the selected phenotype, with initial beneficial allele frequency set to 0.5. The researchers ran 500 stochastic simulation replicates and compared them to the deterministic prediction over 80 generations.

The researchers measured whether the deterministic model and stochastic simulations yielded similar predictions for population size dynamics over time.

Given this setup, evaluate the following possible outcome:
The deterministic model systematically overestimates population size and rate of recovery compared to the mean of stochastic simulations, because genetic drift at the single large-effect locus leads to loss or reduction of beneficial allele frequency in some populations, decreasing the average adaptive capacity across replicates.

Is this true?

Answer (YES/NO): NO